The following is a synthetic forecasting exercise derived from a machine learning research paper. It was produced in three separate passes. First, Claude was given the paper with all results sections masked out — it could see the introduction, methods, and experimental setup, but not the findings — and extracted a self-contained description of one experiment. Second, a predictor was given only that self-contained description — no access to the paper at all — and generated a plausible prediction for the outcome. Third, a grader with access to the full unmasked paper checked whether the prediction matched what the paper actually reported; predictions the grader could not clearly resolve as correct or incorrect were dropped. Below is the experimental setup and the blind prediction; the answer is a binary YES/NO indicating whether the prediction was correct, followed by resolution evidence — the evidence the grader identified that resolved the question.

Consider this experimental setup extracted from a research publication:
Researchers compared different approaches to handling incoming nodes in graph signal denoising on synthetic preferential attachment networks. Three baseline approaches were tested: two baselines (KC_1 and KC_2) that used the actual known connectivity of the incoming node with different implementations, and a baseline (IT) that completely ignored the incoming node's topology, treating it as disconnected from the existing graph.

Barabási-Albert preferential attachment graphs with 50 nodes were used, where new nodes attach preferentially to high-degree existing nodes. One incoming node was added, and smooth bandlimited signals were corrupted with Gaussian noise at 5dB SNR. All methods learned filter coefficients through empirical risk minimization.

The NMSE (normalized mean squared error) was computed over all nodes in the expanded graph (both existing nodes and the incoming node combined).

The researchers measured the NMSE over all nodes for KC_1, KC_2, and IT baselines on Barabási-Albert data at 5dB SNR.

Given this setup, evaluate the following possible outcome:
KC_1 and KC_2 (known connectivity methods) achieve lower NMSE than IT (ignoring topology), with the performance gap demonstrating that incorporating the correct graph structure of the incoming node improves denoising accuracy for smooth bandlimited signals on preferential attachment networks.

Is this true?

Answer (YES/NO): NO